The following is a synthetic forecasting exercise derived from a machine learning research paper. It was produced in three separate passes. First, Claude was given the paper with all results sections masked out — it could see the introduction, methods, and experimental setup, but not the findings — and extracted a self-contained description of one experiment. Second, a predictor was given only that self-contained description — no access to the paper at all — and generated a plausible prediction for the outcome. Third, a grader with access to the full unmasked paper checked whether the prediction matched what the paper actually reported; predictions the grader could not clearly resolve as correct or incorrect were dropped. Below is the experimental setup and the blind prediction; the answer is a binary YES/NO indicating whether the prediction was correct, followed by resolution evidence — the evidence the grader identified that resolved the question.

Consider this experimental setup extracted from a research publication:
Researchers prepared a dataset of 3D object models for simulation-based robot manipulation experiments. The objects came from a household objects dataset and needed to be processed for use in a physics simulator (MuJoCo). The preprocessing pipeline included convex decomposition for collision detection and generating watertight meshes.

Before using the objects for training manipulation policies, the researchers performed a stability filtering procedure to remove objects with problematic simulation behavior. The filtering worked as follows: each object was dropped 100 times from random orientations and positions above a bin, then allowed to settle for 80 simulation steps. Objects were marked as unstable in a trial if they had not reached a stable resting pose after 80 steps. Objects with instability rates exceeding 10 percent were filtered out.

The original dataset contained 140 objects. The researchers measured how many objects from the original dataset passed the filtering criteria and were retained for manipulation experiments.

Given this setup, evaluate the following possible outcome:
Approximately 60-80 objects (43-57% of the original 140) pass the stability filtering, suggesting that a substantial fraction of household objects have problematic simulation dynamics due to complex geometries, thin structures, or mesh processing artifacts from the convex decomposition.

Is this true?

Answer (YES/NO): NO